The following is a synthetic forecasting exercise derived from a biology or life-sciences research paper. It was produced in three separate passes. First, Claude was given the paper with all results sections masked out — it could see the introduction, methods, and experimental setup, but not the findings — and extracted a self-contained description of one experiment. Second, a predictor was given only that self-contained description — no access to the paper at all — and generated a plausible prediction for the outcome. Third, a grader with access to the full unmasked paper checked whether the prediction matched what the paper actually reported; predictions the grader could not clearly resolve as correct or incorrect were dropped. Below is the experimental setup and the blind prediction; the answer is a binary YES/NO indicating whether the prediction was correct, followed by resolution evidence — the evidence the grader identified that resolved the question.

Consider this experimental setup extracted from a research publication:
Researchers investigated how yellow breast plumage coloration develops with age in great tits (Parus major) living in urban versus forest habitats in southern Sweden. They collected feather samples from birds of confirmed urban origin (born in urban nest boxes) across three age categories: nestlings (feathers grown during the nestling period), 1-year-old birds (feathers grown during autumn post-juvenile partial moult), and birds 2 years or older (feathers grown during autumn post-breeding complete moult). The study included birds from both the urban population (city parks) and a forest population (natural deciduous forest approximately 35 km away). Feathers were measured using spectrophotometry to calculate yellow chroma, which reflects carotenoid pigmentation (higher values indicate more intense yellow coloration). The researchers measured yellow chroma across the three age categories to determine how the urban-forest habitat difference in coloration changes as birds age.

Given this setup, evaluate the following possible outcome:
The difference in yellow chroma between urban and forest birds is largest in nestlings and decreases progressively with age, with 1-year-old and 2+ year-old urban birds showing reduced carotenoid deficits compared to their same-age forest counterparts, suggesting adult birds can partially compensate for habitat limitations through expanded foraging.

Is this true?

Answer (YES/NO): NO